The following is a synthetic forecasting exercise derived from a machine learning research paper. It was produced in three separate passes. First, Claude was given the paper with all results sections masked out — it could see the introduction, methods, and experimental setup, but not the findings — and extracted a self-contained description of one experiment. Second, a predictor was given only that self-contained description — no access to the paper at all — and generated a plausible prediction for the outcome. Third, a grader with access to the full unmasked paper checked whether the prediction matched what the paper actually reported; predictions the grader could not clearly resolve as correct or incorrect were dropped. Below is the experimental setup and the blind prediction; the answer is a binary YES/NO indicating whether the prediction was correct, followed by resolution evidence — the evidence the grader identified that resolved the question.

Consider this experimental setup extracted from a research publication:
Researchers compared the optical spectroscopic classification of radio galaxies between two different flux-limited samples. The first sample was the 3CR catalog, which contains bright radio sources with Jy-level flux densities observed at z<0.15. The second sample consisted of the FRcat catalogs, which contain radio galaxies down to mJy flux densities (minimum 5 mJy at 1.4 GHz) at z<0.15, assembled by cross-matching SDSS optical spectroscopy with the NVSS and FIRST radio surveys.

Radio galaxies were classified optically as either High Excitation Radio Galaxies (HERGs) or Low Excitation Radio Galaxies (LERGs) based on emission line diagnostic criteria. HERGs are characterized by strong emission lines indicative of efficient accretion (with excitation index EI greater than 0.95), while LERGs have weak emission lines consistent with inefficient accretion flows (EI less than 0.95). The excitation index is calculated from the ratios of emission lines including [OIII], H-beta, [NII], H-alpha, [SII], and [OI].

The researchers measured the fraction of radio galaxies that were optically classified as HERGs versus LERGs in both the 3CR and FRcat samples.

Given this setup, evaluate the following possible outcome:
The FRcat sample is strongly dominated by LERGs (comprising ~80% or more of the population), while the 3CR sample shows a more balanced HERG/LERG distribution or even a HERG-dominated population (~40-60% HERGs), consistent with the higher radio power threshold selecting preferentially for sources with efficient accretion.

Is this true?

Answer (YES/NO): YES